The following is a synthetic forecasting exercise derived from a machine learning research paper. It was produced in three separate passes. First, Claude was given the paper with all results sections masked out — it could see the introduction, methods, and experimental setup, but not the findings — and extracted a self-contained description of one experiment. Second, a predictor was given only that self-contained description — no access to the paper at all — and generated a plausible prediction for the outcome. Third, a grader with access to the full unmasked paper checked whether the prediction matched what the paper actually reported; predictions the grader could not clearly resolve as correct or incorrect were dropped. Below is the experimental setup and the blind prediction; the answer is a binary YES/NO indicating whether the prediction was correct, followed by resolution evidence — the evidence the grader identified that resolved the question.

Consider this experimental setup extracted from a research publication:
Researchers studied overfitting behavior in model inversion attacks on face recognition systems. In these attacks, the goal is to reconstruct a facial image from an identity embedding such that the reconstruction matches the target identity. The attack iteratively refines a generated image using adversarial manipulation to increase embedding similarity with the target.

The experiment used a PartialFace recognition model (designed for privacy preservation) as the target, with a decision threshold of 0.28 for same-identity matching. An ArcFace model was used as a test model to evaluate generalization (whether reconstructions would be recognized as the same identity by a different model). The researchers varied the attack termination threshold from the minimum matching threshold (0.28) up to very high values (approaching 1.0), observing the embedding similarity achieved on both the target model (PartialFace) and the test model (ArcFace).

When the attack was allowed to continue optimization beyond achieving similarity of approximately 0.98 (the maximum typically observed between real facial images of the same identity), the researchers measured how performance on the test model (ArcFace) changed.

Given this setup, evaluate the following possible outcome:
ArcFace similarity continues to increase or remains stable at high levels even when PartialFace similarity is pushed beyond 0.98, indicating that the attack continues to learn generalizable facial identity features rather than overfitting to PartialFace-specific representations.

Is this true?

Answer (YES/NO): NO